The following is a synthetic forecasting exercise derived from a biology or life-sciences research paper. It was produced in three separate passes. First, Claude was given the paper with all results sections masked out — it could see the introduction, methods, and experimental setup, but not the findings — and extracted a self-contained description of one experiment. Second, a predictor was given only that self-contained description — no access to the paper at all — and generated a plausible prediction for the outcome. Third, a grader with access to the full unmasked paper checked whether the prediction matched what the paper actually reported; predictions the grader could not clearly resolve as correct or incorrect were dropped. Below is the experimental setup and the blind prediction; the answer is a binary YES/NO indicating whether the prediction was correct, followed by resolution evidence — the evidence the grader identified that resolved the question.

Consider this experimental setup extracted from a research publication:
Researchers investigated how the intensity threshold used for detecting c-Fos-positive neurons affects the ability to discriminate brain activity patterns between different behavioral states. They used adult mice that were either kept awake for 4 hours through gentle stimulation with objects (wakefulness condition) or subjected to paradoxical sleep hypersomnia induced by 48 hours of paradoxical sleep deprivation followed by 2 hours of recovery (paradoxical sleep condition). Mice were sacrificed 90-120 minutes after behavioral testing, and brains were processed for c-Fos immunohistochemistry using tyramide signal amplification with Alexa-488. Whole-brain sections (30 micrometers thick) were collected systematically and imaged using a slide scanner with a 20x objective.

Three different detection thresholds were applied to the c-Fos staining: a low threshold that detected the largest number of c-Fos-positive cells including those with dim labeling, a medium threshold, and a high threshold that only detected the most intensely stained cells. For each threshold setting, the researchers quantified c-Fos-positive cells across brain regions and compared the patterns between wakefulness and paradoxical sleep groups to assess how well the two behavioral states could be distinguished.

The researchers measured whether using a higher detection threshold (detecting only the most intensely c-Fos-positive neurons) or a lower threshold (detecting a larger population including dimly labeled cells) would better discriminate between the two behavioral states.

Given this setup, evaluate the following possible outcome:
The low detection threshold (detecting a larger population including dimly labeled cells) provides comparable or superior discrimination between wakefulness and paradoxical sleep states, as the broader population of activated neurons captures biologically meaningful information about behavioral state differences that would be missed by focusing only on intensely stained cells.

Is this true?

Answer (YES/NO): YES